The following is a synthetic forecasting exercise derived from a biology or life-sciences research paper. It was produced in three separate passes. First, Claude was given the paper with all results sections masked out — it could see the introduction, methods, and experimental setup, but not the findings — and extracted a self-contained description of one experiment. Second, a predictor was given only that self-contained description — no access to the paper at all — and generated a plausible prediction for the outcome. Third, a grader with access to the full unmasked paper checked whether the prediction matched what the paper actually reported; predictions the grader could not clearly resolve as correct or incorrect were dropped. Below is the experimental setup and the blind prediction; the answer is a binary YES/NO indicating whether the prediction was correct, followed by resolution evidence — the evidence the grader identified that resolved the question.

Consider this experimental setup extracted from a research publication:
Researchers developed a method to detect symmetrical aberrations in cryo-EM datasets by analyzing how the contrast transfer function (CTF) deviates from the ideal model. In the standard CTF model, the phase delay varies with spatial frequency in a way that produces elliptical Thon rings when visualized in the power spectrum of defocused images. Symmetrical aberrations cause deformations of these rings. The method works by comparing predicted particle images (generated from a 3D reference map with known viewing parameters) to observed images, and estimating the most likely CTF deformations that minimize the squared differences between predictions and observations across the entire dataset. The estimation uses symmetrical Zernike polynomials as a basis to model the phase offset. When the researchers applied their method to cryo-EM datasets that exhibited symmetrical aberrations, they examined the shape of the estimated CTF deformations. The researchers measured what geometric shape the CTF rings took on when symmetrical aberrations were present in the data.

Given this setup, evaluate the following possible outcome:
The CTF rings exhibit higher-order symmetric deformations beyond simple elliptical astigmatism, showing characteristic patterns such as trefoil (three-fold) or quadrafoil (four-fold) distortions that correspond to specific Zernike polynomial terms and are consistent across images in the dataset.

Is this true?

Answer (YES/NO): YES